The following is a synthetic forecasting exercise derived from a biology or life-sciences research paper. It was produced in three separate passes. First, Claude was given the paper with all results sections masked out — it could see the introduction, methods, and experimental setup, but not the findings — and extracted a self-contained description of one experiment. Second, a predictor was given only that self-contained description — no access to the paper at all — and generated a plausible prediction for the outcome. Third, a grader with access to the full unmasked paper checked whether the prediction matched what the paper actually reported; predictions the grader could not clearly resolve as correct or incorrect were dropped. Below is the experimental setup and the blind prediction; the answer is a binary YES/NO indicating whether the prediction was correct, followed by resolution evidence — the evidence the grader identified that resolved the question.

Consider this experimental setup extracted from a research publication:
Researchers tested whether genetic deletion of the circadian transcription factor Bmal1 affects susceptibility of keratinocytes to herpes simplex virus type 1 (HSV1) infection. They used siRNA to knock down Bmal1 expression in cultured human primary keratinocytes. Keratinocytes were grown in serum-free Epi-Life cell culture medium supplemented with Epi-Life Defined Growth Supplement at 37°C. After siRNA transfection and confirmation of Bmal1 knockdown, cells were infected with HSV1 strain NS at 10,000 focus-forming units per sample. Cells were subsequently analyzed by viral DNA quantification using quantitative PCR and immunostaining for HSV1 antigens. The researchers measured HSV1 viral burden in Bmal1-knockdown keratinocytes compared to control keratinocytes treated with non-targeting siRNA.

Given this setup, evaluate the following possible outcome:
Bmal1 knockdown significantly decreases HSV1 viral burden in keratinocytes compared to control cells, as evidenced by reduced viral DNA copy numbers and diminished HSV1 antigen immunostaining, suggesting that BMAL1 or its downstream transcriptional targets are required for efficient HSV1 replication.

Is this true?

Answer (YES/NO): NO